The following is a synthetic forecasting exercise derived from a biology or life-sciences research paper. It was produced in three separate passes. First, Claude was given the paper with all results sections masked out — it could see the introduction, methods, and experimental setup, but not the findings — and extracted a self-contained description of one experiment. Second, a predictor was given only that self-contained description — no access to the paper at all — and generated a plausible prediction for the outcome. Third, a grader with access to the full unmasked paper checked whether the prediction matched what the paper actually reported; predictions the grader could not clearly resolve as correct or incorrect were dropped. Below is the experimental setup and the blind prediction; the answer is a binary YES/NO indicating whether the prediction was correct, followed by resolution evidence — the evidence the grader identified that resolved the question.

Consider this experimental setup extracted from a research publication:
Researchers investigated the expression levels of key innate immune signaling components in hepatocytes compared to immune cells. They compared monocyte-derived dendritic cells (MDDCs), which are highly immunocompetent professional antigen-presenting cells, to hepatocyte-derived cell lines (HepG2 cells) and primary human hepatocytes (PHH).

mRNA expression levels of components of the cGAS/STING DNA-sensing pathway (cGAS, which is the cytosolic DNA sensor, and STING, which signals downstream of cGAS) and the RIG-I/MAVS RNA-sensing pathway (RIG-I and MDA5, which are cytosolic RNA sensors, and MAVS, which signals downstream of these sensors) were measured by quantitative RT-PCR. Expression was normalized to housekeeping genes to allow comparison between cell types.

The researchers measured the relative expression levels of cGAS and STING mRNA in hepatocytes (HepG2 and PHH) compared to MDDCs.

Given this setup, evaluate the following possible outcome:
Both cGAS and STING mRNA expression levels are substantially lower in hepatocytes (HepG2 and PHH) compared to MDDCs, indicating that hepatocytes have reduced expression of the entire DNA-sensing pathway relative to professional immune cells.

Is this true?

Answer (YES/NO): YES